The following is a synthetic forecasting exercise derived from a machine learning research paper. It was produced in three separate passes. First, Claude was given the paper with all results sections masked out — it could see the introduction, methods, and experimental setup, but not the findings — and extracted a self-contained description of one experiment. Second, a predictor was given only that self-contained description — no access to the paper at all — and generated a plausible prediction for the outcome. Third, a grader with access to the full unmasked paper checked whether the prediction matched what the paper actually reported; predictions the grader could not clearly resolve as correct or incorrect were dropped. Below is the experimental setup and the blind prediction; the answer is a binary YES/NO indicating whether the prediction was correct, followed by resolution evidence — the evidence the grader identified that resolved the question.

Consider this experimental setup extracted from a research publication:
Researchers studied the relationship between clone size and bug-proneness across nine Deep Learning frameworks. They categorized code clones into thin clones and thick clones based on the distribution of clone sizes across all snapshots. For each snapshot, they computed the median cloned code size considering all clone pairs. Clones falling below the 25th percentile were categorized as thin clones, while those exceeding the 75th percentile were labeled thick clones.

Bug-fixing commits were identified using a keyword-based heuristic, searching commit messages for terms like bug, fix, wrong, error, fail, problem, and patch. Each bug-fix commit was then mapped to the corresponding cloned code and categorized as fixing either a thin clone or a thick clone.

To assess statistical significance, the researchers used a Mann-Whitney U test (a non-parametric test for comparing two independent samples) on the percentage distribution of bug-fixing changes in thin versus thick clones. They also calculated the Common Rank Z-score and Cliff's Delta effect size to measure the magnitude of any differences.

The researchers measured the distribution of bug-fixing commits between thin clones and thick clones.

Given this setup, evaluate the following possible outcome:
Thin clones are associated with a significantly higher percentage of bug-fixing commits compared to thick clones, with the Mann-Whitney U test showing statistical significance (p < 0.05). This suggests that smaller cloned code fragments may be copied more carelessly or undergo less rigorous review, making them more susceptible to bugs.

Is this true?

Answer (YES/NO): NO